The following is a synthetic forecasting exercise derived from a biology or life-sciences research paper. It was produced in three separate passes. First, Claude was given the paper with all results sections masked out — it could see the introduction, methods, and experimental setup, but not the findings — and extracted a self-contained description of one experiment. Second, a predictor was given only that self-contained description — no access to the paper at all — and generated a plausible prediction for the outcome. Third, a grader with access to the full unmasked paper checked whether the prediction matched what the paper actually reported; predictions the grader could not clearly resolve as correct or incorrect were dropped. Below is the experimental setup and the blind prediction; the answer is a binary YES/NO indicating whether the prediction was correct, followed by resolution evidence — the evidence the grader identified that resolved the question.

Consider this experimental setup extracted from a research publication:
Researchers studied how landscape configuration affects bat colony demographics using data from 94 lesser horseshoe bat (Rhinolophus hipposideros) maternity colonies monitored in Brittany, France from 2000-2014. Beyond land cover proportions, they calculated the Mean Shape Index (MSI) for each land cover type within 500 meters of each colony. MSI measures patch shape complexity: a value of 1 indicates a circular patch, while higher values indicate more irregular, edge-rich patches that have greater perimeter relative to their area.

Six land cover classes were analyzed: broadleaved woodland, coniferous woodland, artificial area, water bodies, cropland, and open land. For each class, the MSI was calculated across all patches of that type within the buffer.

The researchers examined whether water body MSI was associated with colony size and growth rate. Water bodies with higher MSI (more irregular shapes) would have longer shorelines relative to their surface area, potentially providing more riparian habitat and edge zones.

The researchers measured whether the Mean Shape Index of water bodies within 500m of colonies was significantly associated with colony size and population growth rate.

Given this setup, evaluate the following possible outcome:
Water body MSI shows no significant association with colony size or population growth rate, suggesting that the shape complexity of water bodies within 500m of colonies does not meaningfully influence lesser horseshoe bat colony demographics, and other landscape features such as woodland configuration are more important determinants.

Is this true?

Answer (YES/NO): NO